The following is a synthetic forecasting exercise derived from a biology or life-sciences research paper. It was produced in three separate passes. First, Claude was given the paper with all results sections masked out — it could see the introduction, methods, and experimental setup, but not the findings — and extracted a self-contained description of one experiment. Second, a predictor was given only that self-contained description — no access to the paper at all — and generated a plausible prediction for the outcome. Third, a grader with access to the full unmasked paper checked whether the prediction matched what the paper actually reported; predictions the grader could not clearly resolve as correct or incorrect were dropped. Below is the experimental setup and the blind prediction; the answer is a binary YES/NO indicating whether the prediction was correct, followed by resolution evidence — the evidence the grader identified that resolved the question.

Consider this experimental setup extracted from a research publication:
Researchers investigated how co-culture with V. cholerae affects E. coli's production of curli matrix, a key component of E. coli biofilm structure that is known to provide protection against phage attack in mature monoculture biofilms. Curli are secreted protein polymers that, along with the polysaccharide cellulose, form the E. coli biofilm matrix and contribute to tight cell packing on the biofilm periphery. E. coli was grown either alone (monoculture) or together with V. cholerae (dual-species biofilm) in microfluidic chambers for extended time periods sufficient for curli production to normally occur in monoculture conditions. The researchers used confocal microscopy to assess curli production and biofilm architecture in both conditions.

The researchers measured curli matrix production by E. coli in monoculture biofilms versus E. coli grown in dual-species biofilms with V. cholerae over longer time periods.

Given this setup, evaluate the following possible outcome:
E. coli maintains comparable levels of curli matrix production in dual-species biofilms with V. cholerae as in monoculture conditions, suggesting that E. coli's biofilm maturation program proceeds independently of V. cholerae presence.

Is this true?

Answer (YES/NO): NO